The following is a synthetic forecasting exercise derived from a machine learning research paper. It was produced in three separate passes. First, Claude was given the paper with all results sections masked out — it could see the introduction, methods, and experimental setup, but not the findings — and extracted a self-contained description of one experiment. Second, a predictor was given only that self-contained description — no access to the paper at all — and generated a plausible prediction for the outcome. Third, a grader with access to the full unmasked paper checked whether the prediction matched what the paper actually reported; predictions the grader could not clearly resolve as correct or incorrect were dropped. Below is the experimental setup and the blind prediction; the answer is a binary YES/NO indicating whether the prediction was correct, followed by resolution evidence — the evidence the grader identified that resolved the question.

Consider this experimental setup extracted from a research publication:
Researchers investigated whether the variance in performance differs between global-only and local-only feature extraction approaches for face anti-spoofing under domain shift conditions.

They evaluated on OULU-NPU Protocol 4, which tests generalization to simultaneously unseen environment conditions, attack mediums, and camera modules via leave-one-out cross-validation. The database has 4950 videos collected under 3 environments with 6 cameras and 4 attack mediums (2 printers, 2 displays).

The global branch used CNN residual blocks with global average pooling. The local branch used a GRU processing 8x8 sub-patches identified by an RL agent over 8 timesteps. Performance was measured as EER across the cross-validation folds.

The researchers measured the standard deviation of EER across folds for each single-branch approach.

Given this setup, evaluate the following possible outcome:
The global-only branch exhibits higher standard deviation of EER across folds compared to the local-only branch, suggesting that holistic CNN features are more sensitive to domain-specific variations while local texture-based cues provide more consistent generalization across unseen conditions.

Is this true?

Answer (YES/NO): NO